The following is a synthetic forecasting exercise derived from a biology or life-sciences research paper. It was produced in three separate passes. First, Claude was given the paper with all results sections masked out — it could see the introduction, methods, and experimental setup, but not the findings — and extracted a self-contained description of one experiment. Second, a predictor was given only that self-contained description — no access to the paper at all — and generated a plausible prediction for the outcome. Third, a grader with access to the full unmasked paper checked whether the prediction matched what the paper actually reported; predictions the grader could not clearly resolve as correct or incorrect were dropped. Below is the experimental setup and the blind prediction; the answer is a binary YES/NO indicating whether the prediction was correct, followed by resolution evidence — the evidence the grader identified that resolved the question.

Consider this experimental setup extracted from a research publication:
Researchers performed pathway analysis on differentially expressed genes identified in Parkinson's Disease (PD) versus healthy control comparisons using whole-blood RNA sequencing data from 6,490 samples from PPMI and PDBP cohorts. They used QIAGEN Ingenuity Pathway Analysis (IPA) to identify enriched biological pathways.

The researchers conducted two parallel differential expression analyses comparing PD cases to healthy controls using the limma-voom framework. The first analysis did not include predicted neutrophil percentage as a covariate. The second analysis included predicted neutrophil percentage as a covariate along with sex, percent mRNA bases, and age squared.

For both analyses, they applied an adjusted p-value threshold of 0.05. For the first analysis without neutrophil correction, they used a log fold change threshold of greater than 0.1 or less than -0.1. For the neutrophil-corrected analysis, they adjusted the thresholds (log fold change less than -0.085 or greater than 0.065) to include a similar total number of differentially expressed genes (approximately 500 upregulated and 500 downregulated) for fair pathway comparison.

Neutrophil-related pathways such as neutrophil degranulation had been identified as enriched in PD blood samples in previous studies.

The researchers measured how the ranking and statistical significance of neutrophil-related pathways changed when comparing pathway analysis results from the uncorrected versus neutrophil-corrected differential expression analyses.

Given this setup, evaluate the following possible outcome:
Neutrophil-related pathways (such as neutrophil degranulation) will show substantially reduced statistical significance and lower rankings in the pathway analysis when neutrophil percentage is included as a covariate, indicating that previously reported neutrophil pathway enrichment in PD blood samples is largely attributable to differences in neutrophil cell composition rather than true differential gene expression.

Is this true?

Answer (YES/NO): YES